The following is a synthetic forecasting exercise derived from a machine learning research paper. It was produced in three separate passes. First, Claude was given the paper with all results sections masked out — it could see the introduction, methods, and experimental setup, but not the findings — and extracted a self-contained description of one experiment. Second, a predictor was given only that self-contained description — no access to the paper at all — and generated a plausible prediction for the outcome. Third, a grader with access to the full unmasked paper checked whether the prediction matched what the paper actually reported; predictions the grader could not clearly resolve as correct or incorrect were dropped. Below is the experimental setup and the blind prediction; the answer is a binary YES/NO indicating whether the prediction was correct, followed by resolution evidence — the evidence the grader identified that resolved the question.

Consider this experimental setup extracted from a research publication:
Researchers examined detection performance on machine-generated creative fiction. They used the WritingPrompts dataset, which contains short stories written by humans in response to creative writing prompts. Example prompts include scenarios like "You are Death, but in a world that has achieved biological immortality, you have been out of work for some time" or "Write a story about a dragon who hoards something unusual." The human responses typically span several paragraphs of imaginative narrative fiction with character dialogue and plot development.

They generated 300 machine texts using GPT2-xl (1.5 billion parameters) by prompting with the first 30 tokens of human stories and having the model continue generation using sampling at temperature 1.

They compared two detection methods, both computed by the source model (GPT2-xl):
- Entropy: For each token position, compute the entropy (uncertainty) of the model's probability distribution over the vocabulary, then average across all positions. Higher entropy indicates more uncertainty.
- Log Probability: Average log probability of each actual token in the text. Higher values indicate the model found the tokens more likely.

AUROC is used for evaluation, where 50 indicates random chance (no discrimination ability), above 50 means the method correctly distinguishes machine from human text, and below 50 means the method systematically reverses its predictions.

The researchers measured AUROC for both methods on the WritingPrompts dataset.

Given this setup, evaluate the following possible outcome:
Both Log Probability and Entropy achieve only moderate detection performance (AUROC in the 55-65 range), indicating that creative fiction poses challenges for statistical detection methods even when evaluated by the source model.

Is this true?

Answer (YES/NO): NO